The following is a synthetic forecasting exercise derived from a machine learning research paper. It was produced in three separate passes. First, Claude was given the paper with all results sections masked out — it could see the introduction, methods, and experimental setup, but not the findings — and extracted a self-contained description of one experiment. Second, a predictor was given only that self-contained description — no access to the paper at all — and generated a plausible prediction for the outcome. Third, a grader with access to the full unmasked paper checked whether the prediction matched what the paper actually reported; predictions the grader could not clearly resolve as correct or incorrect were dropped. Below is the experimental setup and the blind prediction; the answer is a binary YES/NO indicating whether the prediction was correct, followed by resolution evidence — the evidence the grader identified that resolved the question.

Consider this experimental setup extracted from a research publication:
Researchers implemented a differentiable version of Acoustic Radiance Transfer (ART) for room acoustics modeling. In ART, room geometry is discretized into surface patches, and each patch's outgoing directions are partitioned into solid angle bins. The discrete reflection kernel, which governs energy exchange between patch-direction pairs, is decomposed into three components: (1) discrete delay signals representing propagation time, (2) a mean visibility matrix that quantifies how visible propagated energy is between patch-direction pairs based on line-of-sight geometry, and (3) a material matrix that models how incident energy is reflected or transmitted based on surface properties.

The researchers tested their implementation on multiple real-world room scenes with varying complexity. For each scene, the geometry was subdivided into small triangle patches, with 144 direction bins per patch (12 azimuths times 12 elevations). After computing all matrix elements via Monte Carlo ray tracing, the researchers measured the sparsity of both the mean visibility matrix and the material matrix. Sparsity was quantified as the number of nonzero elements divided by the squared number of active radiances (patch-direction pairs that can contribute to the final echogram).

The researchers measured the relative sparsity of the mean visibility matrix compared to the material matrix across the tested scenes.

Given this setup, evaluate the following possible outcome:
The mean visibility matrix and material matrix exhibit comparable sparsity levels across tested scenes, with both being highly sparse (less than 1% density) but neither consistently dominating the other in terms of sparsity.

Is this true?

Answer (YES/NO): NO